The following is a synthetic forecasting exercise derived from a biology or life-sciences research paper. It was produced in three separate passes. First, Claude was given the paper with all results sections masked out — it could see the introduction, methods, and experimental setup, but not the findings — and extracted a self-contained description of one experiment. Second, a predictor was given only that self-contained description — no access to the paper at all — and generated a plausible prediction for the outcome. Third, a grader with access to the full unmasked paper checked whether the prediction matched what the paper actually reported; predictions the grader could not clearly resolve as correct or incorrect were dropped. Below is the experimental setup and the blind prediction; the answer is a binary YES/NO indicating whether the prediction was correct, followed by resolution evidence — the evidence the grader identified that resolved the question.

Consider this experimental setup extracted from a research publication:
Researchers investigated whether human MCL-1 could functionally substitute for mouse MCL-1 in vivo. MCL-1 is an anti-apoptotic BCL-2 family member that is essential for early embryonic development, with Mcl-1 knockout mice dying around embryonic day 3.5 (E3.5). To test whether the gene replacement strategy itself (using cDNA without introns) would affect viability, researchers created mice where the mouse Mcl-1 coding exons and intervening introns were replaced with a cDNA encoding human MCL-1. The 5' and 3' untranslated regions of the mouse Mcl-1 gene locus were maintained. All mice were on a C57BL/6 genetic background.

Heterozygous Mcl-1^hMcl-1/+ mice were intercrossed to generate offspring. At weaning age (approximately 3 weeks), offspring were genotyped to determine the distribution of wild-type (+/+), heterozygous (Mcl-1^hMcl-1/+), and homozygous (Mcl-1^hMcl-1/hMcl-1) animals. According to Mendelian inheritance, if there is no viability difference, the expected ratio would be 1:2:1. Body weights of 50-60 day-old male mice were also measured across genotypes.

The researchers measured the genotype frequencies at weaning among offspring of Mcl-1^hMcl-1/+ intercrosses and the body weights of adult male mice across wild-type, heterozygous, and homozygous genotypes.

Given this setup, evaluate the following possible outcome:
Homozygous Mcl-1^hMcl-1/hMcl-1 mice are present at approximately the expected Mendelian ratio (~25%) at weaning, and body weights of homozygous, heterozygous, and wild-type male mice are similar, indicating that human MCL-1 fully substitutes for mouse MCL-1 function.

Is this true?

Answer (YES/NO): YES